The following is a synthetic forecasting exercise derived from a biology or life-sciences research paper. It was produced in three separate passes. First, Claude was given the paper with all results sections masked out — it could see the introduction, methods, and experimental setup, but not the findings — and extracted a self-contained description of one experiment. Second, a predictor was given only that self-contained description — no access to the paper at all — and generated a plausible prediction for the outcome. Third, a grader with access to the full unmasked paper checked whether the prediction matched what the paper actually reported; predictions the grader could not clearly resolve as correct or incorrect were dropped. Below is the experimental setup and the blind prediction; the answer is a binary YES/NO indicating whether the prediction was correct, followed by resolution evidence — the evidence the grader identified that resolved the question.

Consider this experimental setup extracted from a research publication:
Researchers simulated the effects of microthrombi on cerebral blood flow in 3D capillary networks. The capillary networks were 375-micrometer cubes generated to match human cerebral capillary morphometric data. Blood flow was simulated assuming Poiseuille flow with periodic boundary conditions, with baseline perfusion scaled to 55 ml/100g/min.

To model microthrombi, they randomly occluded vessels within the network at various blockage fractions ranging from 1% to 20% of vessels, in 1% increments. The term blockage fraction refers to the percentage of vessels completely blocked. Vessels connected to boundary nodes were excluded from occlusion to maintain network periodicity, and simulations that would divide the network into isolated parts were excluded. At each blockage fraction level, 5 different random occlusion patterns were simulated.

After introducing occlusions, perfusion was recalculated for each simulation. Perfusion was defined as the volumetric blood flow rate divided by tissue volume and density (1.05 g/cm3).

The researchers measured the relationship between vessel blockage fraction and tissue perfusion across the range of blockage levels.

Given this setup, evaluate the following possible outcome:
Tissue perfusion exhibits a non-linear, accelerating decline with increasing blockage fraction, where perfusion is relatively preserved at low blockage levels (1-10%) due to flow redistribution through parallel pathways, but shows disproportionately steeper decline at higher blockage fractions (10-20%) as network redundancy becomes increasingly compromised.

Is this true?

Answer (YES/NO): NO